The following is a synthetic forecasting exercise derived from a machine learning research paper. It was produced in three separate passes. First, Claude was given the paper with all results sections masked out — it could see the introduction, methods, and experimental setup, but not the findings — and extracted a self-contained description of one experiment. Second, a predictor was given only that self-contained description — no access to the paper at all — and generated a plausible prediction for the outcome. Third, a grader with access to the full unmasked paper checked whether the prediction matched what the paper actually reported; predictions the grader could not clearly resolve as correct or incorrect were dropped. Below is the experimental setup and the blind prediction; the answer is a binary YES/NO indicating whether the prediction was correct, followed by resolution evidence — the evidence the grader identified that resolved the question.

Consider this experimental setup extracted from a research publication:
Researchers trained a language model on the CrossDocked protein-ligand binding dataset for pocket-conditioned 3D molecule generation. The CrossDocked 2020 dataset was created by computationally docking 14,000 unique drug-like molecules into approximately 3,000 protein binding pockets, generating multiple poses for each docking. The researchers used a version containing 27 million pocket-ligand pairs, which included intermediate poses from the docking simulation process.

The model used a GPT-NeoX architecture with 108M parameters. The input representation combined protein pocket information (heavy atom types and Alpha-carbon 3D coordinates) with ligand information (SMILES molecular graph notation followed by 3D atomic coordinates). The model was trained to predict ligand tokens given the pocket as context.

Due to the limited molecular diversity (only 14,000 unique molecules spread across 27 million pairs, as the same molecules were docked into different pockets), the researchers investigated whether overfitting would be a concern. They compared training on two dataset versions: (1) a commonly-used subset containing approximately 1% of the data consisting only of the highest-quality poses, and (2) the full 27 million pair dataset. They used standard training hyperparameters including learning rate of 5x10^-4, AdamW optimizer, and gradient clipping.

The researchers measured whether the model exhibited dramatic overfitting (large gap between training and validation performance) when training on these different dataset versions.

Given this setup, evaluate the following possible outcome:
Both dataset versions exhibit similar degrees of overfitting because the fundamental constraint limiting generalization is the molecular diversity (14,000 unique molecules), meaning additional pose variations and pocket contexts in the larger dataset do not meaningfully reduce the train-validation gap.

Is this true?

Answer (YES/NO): YES